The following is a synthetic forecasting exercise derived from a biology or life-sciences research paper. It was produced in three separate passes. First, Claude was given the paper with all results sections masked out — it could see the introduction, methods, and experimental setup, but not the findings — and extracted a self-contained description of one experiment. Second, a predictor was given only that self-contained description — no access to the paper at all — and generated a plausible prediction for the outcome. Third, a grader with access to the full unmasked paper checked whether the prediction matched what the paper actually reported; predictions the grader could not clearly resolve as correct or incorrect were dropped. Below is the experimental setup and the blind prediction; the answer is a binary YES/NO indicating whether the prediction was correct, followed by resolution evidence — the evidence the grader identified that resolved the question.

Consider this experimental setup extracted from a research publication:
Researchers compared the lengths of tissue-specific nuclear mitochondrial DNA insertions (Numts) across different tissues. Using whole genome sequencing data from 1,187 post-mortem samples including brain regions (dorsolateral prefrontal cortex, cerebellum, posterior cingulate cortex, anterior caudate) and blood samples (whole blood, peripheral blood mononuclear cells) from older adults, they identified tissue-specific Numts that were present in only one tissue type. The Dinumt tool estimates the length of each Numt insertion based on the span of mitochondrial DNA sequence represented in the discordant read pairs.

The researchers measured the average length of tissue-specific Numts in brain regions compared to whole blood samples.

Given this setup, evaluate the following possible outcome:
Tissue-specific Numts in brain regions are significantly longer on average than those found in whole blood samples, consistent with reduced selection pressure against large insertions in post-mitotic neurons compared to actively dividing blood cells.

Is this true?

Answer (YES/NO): YES